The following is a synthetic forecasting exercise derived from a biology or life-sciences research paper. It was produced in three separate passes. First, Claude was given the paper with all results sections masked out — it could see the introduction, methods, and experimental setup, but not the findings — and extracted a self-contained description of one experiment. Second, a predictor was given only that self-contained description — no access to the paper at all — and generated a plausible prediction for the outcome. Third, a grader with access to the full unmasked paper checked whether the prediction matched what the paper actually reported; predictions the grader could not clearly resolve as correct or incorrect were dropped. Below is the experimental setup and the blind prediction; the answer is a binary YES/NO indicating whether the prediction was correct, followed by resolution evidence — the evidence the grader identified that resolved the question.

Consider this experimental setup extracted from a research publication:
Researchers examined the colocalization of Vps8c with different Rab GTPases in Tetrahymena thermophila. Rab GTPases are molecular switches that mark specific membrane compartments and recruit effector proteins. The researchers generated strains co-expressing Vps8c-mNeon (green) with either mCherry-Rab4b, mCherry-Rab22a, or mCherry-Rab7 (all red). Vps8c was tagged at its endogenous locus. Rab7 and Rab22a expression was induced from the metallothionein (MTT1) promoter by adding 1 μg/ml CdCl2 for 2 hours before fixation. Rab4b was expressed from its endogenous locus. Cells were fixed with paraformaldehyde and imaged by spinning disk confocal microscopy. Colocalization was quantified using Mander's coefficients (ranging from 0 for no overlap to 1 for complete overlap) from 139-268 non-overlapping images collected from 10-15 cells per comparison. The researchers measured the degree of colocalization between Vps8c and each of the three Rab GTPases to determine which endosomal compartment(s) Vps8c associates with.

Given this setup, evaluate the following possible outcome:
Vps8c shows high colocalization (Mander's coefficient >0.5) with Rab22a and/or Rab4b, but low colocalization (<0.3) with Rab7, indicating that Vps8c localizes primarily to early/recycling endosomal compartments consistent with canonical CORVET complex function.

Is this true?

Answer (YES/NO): NO